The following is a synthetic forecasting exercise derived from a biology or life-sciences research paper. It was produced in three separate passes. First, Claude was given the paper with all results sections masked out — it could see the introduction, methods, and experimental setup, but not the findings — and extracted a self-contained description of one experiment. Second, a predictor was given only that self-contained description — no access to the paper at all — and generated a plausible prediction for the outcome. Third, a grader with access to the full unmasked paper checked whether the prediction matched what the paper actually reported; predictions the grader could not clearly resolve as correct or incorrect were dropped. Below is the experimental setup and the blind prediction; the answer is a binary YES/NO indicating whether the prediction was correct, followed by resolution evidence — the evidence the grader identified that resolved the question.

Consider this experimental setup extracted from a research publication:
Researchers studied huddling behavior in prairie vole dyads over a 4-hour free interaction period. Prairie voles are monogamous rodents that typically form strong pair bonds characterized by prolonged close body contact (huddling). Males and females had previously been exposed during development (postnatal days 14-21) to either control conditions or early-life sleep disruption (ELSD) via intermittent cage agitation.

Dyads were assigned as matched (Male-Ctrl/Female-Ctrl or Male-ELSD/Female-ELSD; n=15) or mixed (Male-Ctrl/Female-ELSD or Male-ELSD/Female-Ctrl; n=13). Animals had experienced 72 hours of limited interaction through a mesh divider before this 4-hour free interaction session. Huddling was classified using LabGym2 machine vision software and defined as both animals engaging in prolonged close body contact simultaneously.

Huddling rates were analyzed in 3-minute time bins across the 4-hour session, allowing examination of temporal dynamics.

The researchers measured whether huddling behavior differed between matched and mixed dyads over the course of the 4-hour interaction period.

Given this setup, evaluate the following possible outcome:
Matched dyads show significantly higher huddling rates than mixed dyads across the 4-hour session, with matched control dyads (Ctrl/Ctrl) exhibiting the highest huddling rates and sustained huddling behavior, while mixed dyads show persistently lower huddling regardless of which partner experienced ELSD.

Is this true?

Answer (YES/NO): NO